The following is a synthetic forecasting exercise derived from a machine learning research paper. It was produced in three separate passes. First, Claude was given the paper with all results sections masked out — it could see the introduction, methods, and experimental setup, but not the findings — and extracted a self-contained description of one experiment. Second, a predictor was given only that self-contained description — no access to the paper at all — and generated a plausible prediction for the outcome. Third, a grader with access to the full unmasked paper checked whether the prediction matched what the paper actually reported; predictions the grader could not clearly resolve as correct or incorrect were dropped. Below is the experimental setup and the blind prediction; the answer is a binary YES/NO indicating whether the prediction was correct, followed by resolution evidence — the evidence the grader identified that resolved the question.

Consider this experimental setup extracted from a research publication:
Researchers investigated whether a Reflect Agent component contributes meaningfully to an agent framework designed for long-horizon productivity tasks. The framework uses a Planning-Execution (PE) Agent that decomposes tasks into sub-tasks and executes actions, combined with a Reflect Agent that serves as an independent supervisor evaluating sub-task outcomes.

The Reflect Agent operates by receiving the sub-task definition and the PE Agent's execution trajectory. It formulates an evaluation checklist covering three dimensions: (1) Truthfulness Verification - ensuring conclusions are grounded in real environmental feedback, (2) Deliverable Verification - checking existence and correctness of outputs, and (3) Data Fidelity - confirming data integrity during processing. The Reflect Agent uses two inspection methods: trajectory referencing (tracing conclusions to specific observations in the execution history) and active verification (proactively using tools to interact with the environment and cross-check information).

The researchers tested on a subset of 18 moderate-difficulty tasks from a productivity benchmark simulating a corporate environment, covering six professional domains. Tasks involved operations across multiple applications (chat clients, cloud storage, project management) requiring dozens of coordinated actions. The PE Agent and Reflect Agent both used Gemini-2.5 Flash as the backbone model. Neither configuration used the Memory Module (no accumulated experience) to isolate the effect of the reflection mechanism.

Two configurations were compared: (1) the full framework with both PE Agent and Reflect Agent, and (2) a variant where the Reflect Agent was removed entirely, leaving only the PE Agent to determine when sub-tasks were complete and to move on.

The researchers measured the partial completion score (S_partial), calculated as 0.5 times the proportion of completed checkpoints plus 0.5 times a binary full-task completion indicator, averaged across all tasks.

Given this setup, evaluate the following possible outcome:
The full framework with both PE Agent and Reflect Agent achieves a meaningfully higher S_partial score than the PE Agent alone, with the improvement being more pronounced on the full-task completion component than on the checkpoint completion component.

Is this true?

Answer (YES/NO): YES